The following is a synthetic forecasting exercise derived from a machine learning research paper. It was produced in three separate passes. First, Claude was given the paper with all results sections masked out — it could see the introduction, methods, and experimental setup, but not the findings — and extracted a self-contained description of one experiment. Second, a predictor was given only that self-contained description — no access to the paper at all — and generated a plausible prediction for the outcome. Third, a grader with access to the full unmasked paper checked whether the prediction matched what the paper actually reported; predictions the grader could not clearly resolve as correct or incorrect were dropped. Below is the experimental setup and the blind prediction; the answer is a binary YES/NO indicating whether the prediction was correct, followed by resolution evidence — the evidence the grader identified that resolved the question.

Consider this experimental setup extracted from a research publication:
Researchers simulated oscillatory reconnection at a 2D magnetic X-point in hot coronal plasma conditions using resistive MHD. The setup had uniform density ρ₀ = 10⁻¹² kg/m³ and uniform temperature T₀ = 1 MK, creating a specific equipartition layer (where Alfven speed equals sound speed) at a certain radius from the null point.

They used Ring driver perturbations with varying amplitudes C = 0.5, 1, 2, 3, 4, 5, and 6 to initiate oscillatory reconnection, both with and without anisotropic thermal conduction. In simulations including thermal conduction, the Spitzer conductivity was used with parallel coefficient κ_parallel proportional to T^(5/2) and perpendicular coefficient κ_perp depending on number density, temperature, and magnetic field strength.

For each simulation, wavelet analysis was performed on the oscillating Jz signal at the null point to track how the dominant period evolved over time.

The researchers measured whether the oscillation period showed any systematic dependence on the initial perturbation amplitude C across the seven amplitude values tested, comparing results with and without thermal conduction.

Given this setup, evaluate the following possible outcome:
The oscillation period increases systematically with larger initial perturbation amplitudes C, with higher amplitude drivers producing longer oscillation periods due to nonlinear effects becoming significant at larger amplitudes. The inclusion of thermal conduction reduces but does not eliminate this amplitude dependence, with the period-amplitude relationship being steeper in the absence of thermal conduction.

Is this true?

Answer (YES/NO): NO